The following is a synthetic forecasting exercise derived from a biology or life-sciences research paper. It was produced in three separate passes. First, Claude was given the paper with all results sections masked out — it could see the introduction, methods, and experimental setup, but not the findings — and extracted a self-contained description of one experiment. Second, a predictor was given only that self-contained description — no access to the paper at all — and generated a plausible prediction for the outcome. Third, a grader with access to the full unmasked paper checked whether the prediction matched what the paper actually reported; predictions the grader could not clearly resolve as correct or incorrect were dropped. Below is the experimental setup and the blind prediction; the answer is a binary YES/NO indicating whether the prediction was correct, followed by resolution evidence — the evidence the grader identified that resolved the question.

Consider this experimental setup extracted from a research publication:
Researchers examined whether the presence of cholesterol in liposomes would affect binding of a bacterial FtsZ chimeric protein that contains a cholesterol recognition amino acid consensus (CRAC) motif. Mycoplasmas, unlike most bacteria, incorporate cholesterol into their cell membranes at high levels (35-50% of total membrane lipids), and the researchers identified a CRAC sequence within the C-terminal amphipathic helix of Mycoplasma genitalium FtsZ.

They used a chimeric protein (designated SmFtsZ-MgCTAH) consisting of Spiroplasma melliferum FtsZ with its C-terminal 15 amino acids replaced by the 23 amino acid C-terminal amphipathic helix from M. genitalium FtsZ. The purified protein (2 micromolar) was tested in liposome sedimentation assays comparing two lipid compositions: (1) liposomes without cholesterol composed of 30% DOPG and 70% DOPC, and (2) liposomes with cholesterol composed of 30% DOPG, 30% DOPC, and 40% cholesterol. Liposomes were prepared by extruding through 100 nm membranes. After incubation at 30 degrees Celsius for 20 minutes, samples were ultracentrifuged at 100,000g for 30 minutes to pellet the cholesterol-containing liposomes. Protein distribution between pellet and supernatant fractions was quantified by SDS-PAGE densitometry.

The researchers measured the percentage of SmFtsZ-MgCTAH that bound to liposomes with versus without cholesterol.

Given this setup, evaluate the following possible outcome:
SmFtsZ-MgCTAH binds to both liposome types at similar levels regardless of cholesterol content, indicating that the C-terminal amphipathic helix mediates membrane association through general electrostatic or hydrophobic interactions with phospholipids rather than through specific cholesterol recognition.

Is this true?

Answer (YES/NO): NO